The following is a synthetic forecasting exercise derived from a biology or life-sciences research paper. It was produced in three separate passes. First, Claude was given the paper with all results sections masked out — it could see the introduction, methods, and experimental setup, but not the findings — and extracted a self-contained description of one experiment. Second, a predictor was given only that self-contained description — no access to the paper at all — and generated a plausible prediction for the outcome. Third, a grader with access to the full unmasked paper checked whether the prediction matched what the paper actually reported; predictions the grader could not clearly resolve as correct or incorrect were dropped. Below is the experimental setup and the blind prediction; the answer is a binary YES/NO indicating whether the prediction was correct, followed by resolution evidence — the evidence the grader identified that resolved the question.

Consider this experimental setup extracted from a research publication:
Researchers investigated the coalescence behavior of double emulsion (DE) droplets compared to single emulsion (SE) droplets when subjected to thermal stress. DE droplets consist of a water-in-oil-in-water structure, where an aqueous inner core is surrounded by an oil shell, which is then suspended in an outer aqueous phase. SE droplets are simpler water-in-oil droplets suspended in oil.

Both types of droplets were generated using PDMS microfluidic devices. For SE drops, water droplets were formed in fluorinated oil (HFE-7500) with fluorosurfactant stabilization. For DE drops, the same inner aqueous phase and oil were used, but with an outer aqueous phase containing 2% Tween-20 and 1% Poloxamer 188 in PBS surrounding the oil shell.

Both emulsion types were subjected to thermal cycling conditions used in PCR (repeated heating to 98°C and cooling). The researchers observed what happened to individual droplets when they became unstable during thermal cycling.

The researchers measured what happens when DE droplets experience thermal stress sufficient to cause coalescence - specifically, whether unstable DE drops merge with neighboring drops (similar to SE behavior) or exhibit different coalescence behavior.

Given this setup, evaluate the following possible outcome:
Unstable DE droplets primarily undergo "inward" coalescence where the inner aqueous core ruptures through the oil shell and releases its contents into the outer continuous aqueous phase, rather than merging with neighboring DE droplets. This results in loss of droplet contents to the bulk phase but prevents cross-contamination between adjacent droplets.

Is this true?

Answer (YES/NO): YES